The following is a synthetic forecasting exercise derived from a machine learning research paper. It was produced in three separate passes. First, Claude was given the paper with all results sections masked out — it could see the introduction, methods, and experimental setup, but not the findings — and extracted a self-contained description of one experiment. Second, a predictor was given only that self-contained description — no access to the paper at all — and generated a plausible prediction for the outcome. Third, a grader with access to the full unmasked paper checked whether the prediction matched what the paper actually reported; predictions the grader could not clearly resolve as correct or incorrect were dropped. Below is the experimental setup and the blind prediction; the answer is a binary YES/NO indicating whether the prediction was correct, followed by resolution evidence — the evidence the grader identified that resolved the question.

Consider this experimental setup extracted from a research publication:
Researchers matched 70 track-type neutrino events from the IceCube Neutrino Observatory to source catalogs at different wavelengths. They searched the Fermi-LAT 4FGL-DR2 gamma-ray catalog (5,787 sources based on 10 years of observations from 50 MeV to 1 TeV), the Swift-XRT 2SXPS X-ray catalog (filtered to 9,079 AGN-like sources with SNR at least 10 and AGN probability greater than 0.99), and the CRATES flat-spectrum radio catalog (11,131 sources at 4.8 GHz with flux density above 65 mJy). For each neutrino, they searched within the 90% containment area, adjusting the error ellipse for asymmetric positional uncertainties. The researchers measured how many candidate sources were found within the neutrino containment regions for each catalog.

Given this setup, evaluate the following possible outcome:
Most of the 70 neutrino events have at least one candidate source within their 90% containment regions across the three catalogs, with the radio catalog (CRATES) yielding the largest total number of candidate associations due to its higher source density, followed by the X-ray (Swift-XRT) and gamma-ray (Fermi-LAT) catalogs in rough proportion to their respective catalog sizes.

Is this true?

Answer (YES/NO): YES